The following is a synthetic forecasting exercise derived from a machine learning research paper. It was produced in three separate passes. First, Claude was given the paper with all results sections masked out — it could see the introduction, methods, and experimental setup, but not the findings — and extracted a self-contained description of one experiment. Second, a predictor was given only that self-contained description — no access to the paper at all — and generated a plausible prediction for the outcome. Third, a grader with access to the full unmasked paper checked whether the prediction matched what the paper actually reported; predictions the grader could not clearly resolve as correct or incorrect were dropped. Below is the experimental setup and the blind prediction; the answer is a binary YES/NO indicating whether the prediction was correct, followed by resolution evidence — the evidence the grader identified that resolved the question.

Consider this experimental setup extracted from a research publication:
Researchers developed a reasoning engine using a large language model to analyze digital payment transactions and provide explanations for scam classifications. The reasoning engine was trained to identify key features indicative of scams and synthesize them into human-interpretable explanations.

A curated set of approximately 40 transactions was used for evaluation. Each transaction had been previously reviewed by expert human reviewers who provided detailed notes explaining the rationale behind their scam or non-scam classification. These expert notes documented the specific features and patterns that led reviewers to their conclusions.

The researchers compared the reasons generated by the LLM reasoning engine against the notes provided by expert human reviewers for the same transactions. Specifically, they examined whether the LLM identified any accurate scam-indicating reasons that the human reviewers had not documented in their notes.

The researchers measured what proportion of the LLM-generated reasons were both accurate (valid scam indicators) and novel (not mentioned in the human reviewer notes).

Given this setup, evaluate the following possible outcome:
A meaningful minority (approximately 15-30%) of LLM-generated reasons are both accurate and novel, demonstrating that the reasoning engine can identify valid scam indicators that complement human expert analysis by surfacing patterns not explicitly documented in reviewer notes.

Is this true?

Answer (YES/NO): NO